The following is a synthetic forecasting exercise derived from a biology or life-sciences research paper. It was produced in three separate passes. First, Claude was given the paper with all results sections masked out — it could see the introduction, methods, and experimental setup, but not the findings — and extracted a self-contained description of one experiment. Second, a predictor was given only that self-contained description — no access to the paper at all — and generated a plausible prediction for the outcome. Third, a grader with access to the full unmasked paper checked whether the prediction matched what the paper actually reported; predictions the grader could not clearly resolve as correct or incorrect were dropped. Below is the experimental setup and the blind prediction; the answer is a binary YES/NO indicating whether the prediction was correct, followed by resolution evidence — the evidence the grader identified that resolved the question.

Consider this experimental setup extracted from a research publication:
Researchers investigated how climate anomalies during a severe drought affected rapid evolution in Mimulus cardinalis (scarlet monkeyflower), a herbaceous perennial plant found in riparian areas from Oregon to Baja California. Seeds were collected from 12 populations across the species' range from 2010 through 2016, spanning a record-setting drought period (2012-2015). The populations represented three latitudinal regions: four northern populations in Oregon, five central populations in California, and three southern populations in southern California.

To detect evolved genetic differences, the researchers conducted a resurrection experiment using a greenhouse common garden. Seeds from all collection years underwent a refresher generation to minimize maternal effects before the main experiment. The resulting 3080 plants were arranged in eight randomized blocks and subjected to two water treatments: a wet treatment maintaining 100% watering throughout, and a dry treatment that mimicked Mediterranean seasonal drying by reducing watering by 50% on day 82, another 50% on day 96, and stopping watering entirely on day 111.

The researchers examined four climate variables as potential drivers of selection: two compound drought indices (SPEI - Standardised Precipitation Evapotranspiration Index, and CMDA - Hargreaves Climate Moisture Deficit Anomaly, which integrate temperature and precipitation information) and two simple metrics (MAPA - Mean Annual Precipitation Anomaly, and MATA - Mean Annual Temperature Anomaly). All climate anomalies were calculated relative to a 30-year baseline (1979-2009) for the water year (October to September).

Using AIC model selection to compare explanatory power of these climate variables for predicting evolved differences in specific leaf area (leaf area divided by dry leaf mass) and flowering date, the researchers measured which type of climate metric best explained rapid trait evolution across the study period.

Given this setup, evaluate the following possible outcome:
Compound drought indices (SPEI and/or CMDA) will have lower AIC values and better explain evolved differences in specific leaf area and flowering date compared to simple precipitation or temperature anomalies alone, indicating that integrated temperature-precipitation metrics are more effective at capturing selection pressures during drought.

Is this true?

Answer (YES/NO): NO